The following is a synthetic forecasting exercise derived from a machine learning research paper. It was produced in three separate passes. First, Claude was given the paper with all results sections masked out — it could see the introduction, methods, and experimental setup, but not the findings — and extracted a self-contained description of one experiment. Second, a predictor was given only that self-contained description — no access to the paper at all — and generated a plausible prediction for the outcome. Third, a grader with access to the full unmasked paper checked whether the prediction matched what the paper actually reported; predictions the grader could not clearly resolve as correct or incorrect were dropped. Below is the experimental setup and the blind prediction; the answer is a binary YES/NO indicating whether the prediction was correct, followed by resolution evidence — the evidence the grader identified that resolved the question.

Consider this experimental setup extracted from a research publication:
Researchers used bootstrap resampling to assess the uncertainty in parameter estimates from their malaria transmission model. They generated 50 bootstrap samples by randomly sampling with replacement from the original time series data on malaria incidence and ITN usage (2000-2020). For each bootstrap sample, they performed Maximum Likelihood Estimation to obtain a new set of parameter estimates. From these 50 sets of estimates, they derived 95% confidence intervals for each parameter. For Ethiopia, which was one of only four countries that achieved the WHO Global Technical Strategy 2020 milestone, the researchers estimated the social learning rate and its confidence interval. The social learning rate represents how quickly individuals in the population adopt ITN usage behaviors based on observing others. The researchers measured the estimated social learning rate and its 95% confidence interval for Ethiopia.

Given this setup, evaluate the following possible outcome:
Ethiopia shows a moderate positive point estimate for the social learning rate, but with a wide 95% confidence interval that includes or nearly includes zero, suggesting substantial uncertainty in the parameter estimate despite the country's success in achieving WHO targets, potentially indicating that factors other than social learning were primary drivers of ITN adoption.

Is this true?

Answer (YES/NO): NO